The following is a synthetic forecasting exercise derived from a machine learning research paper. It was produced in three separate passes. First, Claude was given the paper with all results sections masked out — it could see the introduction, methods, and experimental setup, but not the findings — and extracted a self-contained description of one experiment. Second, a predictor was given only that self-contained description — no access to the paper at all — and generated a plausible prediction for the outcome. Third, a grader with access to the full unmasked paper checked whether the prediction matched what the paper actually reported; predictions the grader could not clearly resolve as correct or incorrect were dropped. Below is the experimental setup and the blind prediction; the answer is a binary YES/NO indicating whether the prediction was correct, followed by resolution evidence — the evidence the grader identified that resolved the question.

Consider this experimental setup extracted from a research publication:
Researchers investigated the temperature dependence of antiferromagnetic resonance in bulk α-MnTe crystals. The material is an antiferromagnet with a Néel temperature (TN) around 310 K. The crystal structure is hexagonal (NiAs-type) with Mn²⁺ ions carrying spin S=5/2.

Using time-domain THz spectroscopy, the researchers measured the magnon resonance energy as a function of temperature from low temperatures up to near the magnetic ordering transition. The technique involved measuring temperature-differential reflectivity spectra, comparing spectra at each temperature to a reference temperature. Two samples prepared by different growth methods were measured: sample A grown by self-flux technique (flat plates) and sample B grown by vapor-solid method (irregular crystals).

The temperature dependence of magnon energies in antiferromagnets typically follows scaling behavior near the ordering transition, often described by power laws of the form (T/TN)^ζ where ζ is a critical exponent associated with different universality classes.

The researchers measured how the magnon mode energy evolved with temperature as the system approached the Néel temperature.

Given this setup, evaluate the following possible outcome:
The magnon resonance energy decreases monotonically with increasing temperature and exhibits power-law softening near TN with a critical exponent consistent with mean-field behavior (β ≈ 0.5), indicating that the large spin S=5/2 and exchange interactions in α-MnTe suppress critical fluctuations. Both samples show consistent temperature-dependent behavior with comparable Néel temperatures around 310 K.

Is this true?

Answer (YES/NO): NO